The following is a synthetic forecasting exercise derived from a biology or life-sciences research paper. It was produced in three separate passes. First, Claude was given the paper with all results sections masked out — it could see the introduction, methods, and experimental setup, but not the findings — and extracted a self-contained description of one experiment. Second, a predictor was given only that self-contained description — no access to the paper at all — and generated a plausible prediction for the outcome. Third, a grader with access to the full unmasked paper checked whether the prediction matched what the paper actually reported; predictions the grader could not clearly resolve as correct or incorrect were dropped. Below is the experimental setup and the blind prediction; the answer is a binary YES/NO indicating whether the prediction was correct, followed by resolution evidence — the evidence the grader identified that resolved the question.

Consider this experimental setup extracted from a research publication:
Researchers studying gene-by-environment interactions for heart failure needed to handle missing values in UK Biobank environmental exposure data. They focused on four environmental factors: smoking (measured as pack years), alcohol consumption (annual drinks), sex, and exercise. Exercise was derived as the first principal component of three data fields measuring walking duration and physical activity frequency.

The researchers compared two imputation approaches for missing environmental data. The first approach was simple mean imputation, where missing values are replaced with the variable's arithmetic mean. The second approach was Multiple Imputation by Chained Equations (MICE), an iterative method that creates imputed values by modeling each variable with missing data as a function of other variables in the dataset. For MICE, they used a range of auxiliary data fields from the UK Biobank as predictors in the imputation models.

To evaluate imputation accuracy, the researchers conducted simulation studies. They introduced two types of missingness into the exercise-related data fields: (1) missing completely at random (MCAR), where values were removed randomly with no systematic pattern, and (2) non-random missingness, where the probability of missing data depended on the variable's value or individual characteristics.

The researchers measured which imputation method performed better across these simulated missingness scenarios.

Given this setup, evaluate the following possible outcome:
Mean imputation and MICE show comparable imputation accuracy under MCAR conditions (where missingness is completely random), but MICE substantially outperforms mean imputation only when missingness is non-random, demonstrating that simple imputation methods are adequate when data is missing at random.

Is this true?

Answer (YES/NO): NO